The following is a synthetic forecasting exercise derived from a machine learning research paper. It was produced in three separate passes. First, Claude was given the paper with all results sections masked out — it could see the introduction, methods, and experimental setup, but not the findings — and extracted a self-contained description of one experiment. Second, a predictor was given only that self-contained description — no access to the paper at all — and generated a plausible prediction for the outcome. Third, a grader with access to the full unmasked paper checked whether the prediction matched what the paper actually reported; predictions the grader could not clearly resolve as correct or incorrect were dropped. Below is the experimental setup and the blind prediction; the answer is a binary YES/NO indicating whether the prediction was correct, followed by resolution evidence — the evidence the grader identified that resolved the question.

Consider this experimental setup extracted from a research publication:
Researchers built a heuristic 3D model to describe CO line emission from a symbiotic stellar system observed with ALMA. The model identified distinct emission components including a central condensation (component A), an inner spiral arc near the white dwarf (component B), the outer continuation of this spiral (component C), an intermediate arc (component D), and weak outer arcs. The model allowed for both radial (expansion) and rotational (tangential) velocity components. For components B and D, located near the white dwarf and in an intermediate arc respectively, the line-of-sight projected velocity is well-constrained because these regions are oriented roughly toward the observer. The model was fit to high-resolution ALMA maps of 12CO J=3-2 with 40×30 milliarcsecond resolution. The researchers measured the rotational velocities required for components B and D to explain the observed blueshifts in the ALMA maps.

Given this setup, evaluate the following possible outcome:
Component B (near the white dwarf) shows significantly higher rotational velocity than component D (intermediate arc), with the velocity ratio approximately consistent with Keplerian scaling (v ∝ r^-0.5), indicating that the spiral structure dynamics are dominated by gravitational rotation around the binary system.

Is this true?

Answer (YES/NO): NO